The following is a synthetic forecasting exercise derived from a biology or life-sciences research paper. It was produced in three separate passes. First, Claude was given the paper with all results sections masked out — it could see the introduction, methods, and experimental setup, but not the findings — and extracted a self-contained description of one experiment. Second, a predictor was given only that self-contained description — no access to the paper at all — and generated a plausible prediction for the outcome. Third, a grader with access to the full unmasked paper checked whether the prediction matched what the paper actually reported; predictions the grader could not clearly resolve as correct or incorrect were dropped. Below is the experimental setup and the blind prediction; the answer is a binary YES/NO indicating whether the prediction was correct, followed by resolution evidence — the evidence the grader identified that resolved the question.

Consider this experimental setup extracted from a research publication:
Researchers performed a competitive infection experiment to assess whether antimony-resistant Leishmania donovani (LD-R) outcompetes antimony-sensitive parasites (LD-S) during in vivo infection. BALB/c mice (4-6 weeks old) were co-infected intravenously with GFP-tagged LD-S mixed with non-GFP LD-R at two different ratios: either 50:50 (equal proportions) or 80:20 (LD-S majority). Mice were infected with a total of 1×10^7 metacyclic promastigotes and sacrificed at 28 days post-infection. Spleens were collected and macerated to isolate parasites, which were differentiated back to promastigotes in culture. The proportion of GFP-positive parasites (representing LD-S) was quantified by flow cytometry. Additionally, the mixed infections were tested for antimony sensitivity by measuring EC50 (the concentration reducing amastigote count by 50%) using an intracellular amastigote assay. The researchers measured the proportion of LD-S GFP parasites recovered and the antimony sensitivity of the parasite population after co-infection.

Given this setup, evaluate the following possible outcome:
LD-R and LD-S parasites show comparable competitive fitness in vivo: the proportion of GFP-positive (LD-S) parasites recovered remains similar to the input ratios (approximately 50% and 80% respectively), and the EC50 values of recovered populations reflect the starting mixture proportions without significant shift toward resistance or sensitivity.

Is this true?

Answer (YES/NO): NO